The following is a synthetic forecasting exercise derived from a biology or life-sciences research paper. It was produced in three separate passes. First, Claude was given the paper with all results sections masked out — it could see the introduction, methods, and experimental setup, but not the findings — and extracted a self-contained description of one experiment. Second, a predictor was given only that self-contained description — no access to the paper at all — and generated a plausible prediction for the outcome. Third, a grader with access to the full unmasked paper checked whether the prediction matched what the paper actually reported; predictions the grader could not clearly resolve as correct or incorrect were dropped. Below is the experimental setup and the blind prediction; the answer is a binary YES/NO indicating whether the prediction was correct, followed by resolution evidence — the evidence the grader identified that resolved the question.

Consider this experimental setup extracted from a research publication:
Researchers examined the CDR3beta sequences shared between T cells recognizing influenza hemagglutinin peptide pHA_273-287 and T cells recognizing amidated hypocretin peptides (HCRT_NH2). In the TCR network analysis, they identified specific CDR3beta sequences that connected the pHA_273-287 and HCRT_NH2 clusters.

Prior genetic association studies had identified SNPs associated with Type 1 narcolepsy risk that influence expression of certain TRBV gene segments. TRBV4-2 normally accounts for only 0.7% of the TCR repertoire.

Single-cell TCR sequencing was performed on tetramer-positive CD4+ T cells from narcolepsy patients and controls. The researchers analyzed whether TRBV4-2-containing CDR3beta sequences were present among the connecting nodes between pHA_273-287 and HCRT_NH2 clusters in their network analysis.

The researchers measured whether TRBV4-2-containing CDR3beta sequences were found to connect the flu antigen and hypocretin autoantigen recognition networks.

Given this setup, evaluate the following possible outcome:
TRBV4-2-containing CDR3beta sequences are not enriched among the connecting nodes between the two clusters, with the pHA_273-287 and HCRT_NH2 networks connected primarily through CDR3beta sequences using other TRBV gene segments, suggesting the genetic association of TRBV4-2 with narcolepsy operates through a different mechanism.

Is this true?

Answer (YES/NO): NO